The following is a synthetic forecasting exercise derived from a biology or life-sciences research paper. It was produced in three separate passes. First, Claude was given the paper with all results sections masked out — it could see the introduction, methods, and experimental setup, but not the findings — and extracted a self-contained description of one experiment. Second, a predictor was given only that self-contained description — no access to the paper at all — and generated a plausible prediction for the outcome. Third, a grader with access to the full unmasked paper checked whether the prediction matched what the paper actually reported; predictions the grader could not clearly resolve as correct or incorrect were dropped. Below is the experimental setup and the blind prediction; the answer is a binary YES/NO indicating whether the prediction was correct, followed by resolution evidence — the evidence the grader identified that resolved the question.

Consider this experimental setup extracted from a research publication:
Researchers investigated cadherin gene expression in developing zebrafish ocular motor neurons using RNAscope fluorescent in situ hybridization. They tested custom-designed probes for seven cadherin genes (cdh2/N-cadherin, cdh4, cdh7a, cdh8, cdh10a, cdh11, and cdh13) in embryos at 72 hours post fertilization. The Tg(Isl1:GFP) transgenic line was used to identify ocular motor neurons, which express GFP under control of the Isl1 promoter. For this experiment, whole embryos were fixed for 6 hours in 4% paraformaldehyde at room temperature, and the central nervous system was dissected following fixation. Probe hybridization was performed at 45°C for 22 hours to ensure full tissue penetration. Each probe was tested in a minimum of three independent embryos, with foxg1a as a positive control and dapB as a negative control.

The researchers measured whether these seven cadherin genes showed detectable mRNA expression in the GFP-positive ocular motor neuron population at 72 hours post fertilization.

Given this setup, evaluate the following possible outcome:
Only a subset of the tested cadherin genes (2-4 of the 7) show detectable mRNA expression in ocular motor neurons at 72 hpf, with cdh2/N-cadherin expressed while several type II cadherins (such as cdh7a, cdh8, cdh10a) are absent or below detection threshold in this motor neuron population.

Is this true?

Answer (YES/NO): NO